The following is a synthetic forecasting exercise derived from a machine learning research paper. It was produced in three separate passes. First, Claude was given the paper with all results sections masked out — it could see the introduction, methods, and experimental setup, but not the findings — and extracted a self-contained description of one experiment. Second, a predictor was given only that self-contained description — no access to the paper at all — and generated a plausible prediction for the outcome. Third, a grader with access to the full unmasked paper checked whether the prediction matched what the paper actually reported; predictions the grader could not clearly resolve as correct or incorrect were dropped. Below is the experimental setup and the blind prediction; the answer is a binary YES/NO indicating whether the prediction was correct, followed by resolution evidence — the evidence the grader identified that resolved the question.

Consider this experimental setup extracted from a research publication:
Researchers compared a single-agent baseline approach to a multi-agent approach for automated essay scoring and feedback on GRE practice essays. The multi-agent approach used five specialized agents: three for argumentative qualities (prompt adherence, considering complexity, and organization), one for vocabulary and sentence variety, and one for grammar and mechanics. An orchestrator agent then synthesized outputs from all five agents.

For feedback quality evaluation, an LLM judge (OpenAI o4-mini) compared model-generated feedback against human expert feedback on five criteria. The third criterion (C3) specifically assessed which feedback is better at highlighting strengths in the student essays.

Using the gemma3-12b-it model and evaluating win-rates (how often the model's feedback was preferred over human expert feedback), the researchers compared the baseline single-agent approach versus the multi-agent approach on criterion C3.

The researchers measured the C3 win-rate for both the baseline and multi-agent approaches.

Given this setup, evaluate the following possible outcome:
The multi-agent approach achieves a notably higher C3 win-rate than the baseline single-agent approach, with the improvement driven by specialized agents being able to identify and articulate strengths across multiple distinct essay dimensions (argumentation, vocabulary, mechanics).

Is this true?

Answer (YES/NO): NO